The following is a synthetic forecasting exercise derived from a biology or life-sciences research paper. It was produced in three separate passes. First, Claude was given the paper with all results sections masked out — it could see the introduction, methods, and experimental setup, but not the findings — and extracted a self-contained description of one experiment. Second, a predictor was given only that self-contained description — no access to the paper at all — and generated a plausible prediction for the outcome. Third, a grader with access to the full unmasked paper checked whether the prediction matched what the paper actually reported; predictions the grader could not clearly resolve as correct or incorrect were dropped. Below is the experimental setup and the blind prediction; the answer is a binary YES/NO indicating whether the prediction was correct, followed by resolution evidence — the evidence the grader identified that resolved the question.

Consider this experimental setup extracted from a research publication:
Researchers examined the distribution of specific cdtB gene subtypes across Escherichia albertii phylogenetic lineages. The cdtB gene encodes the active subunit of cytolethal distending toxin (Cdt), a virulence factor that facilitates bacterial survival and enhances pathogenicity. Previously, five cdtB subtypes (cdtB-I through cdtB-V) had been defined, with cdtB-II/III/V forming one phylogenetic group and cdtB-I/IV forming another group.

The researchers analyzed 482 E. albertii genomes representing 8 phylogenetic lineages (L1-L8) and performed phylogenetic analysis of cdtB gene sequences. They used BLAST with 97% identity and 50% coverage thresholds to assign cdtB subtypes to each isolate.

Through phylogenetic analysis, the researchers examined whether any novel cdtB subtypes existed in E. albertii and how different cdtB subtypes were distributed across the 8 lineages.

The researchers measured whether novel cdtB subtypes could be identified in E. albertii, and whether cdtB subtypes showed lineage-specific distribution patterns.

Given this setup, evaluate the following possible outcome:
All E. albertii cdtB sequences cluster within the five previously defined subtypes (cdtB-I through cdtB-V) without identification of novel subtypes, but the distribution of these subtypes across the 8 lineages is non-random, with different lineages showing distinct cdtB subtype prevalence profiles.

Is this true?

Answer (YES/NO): NO